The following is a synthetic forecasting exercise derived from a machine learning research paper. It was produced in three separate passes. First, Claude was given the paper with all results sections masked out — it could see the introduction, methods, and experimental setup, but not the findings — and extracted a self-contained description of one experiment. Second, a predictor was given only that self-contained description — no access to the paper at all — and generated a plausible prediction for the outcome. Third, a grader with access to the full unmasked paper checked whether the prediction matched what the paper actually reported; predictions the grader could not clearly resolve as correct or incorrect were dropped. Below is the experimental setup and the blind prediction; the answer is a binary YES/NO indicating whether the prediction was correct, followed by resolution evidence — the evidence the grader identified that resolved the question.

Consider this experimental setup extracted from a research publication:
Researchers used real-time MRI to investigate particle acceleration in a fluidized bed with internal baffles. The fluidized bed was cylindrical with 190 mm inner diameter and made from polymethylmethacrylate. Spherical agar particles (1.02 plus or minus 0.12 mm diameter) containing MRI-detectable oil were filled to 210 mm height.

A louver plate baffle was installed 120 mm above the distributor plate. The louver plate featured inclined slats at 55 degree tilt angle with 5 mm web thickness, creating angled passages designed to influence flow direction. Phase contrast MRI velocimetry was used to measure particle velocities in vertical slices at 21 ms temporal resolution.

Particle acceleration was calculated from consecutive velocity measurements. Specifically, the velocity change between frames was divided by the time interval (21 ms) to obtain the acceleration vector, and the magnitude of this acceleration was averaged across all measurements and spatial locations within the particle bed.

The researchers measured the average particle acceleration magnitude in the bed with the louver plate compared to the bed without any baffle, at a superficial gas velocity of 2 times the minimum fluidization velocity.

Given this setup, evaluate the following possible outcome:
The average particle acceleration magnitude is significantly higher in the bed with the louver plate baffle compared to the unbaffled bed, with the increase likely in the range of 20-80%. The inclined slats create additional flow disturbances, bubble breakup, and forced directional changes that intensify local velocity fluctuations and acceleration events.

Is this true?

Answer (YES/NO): NO